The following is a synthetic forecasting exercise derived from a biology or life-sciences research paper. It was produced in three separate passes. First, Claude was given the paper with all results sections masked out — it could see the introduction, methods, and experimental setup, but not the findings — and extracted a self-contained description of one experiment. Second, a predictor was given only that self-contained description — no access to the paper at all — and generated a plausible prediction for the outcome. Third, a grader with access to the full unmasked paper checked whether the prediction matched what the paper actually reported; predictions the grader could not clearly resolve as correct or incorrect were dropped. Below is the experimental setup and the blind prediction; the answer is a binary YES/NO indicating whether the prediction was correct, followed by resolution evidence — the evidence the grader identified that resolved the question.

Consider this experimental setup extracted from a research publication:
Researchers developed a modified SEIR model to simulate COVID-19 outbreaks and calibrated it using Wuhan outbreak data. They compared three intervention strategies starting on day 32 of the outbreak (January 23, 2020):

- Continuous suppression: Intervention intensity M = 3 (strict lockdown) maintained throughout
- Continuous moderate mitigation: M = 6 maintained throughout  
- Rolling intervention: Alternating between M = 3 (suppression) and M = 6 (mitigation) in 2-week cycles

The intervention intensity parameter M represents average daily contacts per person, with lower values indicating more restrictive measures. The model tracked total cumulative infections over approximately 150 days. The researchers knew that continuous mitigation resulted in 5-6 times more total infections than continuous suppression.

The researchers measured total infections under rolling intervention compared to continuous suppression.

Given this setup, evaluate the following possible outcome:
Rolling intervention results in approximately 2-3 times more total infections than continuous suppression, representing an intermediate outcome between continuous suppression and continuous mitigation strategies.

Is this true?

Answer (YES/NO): NO